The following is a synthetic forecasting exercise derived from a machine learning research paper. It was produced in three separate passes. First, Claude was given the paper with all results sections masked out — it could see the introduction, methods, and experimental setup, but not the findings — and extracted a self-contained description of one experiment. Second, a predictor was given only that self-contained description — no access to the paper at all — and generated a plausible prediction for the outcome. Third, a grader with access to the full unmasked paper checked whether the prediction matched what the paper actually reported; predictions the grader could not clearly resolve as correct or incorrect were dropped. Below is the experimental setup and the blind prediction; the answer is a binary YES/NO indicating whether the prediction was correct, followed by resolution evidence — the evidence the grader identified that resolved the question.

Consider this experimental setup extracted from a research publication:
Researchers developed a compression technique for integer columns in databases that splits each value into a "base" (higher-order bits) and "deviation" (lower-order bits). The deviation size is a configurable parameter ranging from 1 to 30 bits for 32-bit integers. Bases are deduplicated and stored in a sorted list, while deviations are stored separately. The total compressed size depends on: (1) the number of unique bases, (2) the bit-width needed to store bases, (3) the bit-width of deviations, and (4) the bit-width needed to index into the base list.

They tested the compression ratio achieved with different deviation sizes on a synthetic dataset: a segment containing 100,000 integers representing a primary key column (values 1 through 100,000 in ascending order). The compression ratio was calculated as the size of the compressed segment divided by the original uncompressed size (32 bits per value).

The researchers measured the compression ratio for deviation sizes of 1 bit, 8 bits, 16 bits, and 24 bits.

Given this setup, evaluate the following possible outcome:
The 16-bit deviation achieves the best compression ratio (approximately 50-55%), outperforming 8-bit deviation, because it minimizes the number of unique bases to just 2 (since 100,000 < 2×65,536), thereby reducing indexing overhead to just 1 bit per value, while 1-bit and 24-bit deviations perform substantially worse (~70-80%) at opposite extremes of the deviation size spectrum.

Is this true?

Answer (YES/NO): NO